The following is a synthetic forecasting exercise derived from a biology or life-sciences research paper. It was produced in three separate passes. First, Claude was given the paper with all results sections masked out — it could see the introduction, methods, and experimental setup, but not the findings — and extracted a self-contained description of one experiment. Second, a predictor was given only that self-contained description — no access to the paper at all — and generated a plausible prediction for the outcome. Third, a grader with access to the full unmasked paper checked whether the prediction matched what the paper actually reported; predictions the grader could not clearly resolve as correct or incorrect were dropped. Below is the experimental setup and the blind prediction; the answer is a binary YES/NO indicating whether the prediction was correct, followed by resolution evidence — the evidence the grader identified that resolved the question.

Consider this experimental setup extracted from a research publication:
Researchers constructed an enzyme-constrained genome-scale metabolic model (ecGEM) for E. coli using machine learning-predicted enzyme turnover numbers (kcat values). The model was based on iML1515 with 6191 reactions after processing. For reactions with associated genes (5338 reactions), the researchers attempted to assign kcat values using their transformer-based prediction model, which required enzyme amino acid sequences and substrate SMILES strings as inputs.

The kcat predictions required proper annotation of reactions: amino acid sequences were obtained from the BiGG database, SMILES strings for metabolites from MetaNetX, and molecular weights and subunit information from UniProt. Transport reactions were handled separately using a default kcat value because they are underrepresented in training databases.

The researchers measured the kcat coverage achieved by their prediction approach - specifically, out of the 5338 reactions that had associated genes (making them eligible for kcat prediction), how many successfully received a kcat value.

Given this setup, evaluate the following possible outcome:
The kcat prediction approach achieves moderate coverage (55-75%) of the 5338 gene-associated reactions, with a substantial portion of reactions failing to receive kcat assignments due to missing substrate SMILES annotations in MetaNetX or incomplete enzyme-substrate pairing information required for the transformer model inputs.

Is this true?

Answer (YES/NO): NO